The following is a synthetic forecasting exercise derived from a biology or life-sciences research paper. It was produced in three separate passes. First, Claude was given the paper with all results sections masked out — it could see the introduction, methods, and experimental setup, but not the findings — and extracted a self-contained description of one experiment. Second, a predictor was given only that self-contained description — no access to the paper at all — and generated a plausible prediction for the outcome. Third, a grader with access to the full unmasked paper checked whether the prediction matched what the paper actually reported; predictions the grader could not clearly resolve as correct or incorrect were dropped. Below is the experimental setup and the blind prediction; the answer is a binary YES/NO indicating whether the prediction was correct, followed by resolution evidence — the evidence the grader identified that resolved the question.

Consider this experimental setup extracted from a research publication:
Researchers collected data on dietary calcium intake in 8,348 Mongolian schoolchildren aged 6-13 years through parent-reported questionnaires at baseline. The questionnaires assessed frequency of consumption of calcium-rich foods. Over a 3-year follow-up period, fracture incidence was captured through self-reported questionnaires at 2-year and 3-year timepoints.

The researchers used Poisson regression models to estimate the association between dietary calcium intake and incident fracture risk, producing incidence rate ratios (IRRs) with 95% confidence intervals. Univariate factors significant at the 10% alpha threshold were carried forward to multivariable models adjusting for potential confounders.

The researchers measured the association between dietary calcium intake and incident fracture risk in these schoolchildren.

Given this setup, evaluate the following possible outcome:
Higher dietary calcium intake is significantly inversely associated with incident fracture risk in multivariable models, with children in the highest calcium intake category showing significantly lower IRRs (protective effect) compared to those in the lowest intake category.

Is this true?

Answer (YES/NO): NO